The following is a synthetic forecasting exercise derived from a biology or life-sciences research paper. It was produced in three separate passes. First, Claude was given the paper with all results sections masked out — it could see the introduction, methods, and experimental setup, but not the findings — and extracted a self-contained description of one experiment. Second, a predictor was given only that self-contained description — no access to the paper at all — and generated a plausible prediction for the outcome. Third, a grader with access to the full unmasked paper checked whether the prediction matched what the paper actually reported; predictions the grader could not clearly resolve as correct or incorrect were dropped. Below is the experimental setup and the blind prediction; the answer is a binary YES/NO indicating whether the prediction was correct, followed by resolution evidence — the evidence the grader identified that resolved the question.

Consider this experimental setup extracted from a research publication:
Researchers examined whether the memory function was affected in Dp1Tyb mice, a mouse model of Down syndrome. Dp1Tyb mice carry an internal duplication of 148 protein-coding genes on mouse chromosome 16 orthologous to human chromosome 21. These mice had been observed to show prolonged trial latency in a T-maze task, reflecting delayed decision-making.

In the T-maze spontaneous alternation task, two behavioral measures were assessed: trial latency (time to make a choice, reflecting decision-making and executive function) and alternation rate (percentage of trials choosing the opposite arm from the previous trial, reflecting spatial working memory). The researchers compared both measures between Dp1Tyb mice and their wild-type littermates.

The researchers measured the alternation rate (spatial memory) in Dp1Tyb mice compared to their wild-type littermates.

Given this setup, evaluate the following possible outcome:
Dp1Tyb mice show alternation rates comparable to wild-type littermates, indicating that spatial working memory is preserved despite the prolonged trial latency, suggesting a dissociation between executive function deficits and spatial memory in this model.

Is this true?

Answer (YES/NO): YES